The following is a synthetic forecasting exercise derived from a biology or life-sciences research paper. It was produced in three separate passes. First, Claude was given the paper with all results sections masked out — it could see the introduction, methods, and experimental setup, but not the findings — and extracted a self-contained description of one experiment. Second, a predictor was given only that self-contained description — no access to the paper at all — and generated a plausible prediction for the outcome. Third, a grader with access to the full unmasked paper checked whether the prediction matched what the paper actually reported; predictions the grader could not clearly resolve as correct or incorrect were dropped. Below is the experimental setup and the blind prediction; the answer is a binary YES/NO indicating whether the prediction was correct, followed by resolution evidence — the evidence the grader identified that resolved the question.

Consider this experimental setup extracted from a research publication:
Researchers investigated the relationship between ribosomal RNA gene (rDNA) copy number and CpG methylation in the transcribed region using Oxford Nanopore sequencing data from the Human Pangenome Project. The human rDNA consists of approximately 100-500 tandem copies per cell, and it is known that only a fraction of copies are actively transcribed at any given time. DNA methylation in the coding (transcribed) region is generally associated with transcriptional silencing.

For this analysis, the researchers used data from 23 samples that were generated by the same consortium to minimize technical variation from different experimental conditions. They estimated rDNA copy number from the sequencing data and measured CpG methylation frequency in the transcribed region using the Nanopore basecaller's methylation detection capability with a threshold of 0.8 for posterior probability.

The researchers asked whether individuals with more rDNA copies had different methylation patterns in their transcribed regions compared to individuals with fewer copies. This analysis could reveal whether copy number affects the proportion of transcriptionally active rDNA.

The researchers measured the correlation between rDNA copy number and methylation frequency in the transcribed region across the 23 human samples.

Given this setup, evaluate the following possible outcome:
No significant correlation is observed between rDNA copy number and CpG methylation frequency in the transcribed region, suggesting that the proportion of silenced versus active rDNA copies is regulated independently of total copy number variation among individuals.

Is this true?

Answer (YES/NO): NO